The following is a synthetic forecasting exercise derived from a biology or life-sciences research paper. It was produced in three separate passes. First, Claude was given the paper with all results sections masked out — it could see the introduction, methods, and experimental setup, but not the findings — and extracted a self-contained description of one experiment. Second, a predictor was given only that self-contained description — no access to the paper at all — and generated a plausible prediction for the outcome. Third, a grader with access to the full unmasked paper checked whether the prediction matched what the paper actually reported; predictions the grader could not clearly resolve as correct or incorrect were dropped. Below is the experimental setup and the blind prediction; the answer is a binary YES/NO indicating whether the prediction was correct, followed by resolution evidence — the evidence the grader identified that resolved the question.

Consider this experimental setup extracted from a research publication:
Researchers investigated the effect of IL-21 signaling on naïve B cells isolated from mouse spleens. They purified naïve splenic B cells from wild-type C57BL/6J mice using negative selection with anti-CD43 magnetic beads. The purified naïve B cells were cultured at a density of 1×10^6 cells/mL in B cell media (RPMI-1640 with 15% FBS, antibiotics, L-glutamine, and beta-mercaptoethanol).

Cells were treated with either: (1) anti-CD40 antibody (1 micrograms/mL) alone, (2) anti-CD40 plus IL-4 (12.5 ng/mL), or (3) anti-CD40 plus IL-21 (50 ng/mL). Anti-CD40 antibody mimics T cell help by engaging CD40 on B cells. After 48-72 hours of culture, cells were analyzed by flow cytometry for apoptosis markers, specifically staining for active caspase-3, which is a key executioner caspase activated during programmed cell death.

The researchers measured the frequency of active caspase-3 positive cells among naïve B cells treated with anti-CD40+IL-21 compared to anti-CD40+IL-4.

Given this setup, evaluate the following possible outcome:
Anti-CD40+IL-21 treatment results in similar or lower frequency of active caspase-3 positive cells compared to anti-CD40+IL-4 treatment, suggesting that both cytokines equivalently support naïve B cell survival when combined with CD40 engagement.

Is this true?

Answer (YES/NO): NO